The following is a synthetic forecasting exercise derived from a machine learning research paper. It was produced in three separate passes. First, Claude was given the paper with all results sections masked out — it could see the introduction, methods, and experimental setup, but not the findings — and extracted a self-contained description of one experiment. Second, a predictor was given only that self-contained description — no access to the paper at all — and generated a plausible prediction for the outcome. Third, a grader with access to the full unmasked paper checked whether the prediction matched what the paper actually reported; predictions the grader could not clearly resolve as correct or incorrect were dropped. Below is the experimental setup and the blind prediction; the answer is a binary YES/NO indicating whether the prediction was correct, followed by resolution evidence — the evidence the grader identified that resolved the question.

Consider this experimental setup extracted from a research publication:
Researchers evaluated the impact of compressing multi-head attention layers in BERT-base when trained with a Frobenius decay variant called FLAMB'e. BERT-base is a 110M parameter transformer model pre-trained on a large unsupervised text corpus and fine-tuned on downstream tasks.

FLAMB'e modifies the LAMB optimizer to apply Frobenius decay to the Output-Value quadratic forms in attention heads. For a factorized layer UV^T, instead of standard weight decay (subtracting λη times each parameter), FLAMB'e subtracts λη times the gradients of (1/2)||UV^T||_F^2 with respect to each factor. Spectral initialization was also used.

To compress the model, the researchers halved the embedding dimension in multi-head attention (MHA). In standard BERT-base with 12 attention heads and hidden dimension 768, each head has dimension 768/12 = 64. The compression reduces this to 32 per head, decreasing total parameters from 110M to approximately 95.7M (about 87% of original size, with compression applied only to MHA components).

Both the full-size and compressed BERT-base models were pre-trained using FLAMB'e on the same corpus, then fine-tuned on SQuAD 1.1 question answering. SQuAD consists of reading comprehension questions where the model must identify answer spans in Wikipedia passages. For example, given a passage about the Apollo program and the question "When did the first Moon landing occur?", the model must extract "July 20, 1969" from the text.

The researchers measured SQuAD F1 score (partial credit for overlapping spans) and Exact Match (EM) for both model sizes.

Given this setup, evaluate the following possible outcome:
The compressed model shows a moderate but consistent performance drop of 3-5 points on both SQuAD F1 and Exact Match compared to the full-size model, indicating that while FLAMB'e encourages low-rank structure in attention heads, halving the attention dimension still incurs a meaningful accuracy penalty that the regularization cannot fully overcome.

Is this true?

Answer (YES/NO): NO